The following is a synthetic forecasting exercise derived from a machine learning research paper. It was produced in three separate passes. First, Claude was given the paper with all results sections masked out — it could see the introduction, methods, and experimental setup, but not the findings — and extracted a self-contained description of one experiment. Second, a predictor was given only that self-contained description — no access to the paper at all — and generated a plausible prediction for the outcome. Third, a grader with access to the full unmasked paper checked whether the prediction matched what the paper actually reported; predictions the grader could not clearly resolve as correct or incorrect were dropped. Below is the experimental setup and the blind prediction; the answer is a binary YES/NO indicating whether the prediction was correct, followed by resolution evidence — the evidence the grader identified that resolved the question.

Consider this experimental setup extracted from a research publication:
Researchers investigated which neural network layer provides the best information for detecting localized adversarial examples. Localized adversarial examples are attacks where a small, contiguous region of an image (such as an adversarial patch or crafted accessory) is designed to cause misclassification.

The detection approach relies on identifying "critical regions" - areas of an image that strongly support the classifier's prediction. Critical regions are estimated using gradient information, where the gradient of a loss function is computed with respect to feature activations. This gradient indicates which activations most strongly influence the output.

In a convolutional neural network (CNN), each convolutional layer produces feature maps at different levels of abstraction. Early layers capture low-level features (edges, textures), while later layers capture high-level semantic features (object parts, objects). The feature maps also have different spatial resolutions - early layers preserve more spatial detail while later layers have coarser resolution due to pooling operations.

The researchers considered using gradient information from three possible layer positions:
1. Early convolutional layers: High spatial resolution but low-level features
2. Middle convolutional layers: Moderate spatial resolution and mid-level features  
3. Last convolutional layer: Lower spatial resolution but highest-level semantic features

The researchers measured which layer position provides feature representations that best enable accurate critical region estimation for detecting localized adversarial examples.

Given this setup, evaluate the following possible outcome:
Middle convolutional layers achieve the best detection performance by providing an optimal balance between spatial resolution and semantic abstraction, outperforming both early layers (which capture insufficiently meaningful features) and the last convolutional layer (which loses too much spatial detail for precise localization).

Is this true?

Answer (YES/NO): NO